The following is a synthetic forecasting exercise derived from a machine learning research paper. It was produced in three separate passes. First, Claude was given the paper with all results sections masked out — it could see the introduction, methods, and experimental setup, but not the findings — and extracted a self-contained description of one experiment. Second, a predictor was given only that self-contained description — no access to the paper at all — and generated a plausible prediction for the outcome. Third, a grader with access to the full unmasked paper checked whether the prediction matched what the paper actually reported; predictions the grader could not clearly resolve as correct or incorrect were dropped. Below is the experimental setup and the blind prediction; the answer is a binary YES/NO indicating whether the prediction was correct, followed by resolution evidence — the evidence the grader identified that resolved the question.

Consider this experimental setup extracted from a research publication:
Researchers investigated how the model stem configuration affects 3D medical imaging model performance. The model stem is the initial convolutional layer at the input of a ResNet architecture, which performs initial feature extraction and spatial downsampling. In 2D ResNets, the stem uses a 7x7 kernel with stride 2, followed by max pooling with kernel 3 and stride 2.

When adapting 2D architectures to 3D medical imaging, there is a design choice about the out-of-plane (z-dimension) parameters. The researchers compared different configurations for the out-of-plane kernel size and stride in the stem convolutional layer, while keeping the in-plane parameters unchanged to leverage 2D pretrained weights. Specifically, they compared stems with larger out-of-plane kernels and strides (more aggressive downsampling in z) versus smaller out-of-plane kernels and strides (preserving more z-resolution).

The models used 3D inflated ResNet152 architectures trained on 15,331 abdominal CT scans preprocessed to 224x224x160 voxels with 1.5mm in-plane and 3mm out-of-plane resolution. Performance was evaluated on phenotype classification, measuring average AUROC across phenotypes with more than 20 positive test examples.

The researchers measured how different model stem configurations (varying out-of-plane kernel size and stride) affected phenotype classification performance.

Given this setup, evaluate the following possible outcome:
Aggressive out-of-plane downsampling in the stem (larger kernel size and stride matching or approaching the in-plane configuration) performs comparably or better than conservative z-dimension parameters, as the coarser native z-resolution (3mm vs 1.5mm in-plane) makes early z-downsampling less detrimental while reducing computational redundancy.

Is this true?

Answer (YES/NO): NO